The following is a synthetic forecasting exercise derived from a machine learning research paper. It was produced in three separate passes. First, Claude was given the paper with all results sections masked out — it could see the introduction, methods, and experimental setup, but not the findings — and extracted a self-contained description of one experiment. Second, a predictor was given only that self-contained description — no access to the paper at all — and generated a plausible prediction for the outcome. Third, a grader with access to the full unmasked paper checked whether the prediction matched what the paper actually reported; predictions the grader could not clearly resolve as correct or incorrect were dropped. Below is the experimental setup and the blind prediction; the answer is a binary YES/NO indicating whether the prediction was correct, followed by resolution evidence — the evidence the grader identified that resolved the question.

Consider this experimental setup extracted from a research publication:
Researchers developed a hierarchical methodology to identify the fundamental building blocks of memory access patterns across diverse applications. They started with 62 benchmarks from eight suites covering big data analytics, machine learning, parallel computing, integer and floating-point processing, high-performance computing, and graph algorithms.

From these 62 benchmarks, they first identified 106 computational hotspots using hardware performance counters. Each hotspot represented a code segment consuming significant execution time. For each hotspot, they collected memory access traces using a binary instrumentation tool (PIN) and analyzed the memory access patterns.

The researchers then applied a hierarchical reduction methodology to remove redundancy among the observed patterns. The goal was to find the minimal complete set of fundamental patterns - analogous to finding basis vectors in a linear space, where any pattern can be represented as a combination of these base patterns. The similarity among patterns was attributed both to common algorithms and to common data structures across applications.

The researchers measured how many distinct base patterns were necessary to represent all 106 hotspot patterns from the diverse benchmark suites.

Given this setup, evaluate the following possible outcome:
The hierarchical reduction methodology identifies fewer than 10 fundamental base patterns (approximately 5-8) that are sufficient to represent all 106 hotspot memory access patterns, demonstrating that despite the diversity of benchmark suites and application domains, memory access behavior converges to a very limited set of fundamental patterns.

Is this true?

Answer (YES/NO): YES